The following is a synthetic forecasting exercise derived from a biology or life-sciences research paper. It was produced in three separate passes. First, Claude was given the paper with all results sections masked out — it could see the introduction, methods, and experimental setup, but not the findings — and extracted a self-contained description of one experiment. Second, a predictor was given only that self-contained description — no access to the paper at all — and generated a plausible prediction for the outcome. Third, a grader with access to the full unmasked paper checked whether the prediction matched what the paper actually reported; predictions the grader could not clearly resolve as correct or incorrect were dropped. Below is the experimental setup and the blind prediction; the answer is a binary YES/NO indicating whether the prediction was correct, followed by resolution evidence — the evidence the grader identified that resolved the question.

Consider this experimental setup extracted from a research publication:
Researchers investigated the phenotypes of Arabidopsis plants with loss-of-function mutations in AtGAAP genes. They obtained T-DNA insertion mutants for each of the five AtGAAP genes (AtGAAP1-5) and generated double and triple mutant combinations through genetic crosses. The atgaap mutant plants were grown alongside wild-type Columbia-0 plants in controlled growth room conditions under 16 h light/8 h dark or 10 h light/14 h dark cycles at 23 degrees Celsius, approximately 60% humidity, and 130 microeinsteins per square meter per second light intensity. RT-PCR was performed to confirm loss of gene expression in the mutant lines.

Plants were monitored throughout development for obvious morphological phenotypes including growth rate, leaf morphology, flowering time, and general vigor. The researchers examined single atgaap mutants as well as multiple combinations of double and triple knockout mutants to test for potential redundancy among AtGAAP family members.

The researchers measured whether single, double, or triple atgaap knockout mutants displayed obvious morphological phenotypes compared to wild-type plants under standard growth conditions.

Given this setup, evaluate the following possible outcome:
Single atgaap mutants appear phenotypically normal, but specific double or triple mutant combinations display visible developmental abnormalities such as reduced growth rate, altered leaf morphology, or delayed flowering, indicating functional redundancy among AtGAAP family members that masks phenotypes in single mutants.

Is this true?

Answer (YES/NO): NO